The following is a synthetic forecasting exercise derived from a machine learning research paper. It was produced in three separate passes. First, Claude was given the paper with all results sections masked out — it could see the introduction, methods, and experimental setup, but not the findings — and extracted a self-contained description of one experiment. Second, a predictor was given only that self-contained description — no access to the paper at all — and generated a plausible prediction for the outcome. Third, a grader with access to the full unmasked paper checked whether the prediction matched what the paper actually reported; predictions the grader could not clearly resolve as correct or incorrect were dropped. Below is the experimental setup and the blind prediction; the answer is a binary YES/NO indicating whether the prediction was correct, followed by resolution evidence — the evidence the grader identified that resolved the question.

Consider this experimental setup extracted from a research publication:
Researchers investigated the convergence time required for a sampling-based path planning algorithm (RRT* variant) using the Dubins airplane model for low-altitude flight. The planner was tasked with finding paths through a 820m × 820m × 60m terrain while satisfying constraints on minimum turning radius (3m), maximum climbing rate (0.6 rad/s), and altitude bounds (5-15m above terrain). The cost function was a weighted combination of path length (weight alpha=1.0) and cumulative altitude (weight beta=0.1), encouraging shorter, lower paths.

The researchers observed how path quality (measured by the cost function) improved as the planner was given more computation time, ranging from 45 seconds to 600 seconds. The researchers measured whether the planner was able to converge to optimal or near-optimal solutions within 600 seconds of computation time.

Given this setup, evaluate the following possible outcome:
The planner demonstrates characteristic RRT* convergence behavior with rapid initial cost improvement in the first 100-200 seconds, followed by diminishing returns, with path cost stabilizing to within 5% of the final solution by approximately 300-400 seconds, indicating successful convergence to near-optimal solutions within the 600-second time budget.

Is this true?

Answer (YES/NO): NO